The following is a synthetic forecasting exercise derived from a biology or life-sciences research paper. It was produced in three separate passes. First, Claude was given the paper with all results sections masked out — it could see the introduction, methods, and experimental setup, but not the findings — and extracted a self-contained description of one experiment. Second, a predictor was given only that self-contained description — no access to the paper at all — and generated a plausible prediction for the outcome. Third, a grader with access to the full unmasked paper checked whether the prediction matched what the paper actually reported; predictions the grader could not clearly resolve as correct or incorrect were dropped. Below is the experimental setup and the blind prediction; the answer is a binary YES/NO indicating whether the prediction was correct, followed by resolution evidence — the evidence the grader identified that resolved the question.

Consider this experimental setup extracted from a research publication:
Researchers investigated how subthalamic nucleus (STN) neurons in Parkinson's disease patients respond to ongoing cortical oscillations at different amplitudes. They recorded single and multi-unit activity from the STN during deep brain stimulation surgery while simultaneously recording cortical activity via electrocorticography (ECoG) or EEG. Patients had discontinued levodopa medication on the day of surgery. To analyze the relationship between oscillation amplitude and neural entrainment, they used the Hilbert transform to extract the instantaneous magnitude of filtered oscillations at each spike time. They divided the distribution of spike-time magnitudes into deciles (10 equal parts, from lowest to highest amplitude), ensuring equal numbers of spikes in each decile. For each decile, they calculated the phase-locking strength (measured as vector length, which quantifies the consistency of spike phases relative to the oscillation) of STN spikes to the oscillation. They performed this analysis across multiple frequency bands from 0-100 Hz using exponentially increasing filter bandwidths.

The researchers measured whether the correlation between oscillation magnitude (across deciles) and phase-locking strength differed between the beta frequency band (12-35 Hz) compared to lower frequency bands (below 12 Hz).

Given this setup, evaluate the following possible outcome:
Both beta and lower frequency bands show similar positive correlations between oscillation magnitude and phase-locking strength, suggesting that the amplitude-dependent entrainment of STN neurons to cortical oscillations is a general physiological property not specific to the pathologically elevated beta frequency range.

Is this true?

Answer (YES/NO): NO